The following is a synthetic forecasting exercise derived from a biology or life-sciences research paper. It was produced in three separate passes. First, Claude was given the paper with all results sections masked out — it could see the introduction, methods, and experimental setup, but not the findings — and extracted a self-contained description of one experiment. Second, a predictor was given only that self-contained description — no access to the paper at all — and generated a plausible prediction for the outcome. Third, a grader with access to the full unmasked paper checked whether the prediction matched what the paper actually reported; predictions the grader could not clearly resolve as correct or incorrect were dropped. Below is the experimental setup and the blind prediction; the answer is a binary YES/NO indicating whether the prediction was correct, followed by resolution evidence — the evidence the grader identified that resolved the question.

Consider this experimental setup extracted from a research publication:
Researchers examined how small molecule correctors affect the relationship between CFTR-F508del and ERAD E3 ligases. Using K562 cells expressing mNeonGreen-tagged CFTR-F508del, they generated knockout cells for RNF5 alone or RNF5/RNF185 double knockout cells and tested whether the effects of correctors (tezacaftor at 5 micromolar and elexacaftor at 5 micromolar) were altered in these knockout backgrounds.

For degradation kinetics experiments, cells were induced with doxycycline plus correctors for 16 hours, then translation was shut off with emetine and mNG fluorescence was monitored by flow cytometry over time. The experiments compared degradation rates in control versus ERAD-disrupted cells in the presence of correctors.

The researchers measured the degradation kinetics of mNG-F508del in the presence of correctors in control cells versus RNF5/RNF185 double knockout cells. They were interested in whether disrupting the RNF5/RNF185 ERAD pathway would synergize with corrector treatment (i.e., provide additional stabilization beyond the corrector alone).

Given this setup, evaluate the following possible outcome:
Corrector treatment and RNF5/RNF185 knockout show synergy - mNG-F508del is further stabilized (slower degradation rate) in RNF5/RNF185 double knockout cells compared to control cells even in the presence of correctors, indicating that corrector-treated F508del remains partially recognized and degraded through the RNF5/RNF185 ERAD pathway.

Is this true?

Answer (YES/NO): NO